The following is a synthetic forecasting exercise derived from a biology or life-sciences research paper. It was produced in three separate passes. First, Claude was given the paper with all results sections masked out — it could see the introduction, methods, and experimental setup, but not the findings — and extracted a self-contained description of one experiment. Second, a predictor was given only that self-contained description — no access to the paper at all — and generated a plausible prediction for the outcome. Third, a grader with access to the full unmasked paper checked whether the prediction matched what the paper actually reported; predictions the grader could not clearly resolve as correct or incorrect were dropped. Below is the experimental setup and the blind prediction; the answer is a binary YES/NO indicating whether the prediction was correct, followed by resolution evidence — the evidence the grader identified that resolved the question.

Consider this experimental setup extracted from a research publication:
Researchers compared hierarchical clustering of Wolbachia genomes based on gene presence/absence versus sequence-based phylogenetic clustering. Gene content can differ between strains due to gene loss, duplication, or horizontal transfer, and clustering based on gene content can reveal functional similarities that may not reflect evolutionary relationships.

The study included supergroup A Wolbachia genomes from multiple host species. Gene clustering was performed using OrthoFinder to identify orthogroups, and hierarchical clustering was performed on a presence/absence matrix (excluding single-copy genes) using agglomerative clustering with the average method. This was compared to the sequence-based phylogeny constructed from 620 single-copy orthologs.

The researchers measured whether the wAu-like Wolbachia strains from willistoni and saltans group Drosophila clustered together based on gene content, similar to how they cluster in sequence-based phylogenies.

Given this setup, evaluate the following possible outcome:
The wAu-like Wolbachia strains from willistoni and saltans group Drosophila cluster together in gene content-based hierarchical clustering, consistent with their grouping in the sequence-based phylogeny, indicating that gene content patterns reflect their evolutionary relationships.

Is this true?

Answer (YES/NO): NO